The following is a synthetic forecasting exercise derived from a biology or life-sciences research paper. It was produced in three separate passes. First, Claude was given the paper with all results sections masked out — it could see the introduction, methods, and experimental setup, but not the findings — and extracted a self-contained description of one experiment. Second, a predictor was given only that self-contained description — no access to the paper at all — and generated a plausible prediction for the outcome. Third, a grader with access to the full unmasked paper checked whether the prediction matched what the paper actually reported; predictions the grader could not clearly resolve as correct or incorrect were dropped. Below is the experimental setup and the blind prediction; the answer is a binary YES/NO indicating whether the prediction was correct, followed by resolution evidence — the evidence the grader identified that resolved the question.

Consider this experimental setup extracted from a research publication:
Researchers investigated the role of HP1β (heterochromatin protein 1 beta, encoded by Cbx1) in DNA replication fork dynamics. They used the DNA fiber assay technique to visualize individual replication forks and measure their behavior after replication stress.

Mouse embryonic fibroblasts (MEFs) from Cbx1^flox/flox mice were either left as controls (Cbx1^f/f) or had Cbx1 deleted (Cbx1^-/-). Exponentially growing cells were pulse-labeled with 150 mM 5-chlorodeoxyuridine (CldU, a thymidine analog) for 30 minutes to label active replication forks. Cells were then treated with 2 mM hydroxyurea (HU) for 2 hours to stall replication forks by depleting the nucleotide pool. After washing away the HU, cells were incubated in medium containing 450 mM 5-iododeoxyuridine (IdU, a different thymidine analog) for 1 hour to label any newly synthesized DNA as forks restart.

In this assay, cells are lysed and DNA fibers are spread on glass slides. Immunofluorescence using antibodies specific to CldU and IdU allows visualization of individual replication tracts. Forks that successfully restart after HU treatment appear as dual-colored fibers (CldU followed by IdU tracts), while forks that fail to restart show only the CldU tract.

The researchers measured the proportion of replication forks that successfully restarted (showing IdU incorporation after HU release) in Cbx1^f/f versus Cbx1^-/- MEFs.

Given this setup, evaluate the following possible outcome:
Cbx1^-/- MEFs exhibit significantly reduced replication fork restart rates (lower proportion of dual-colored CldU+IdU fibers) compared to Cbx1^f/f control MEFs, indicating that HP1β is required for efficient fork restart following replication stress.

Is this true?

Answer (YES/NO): YES